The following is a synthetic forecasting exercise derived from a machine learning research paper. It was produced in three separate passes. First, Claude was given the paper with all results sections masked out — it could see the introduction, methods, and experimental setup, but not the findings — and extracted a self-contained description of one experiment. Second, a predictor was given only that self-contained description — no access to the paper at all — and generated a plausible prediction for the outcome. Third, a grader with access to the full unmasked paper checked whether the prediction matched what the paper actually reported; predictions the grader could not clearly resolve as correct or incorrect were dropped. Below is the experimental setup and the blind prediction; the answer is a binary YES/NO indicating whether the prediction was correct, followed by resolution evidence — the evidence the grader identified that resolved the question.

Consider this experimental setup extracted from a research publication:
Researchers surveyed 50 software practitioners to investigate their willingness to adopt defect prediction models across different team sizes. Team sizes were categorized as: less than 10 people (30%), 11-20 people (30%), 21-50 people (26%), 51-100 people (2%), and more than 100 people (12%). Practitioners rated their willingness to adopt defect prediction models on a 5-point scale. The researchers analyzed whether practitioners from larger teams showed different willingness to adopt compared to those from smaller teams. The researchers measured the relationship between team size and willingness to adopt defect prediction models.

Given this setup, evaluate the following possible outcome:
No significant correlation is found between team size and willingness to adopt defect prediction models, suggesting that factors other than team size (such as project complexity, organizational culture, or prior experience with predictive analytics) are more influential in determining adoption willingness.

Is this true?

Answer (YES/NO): NO